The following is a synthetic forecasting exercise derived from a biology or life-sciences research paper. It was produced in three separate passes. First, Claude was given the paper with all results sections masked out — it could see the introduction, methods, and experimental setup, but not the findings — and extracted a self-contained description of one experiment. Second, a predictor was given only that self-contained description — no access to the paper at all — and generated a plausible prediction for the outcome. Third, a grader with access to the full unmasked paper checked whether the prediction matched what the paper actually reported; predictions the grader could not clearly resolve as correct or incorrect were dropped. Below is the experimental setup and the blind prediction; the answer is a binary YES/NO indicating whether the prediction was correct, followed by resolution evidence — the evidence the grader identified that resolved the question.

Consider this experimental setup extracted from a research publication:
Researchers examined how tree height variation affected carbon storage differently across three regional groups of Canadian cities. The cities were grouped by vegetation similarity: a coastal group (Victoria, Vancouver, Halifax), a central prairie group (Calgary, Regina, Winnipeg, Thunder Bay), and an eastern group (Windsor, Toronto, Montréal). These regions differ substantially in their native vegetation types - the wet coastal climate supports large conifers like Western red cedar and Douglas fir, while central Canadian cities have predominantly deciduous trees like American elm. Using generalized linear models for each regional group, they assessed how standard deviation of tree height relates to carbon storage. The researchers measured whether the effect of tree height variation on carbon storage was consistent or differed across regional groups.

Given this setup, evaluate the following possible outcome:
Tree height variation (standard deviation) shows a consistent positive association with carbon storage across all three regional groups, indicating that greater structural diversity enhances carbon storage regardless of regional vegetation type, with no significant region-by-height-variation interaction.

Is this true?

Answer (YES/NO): YES